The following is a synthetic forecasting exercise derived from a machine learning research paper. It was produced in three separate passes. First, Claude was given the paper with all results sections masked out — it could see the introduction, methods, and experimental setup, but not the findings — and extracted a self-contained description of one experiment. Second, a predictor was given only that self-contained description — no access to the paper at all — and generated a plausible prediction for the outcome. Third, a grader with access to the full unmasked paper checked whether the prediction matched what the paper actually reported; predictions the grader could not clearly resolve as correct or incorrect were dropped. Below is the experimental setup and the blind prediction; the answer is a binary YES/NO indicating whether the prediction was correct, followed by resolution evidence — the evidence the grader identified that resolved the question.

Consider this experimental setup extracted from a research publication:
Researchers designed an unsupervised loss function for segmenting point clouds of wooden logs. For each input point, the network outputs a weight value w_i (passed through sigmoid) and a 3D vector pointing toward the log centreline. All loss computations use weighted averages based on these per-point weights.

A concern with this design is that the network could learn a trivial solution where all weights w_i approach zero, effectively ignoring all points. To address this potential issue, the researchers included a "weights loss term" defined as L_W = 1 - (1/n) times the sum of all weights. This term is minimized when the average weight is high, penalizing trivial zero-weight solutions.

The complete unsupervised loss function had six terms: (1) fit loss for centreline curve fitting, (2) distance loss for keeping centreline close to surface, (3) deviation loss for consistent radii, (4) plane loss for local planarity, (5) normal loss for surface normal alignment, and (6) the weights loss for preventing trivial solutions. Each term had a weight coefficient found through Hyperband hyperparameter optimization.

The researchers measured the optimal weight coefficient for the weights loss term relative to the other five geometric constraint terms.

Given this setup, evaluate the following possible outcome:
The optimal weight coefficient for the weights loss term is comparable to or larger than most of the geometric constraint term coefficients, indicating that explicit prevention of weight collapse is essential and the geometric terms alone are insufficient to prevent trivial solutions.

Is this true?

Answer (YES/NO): YES